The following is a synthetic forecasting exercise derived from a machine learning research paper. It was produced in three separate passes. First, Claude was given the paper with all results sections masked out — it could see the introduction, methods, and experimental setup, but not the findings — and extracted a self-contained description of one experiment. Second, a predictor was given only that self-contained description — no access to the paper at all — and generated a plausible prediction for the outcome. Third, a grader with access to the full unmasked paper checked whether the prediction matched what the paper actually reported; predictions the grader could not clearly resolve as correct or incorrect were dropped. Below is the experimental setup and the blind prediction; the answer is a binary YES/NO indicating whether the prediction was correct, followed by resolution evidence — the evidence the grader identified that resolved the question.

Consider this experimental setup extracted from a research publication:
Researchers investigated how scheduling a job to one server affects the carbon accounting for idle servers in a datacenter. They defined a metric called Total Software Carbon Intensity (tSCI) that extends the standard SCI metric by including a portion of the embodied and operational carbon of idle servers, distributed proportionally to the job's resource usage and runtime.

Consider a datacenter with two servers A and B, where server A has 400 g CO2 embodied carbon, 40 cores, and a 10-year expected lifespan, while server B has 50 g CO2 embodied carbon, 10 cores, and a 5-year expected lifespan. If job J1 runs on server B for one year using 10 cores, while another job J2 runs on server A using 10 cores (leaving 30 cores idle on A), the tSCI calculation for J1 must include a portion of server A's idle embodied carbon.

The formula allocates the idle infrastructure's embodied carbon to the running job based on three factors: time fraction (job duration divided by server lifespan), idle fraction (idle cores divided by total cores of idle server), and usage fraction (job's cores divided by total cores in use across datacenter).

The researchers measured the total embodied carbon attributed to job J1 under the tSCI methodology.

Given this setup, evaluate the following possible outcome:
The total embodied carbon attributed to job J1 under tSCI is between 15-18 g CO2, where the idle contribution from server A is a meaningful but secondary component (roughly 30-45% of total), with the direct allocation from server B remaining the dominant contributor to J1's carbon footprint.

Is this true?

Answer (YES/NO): NO